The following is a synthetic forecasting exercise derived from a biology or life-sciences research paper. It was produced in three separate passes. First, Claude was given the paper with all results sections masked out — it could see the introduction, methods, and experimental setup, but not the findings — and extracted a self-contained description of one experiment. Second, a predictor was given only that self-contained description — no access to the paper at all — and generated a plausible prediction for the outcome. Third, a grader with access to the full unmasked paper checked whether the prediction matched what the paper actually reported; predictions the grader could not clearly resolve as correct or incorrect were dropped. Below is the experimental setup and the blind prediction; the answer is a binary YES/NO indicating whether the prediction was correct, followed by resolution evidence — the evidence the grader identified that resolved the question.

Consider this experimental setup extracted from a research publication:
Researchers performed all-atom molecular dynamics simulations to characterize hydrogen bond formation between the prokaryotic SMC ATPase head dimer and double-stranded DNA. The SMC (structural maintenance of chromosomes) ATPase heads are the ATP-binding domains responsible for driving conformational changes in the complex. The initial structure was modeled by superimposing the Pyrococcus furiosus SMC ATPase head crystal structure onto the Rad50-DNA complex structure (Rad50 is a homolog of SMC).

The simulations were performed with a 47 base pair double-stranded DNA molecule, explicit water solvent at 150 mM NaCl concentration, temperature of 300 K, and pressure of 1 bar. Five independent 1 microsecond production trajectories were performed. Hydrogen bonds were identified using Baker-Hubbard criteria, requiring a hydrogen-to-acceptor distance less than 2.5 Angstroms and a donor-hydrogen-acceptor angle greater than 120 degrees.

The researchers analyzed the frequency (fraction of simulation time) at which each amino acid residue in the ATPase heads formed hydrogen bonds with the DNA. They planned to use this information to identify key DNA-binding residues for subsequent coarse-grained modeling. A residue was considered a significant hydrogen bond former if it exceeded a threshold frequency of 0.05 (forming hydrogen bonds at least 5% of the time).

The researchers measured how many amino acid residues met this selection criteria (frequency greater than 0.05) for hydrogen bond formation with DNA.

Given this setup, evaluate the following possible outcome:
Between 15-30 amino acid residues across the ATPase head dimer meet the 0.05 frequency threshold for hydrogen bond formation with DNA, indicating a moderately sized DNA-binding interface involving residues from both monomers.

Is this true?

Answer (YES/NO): YES